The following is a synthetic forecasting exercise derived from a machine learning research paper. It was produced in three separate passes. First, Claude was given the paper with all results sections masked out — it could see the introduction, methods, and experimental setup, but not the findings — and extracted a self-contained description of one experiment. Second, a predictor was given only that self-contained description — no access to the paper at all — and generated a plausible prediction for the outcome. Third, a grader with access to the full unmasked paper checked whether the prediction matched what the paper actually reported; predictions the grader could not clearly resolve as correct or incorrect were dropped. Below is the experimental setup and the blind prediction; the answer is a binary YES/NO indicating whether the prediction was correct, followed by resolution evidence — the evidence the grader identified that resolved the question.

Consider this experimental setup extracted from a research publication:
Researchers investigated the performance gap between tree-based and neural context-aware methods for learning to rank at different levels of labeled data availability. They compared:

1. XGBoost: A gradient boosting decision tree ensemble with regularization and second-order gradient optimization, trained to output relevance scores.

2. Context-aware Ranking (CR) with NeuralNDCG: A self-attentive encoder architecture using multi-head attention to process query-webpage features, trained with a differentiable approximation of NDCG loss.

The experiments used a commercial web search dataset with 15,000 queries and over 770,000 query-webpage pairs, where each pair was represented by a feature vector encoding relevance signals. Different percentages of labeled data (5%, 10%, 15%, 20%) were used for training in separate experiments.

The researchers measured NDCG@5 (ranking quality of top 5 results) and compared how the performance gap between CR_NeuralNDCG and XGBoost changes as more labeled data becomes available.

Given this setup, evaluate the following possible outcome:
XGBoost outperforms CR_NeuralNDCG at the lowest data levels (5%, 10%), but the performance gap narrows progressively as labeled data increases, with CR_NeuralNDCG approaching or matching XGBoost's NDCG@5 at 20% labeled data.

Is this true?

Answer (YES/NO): NO